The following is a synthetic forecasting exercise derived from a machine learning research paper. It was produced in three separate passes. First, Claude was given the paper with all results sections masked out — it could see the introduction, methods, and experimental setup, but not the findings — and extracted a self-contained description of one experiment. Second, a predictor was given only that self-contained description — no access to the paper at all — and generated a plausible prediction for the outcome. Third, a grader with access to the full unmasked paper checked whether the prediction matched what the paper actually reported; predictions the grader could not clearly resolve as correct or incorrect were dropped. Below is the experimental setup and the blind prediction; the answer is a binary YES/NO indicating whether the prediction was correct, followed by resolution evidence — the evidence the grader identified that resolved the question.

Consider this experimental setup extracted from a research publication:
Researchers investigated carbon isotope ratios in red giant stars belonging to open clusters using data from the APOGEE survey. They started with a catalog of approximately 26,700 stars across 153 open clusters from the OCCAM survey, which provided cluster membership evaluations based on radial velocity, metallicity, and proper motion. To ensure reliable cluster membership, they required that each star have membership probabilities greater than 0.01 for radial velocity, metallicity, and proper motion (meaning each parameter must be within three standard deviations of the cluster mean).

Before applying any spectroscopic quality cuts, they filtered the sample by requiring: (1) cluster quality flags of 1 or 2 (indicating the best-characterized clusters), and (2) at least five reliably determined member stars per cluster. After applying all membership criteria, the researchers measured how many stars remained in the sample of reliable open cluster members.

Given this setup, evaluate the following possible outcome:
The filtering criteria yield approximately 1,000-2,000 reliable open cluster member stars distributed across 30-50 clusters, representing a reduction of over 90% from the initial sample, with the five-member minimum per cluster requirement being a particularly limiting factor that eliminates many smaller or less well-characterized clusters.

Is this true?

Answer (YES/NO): YES